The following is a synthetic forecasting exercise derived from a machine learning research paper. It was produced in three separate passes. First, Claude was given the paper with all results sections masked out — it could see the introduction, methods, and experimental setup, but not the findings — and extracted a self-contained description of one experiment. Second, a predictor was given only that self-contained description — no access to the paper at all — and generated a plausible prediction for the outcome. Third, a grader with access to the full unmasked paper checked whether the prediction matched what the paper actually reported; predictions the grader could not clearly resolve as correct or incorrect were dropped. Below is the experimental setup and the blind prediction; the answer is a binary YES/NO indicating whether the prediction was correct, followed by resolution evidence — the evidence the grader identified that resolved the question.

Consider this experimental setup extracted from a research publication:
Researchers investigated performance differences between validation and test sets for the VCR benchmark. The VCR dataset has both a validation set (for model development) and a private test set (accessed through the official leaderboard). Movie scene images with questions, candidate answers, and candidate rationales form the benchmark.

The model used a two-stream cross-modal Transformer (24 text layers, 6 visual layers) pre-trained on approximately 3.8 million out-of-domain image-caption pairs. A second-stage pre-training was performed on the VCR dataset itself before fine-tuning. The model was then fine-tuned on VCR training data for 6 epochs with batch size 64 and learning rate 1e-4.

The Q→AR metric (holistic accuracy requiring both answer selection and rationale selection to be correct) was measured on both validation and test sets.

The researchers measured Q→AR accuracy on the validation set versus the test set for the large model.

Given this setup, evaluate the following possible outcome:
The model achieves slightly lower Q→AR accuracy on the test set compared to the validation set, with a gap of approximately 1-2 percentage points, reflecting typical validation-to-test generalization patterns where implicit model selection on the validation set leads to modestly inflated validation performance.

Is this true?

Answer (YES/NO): NO